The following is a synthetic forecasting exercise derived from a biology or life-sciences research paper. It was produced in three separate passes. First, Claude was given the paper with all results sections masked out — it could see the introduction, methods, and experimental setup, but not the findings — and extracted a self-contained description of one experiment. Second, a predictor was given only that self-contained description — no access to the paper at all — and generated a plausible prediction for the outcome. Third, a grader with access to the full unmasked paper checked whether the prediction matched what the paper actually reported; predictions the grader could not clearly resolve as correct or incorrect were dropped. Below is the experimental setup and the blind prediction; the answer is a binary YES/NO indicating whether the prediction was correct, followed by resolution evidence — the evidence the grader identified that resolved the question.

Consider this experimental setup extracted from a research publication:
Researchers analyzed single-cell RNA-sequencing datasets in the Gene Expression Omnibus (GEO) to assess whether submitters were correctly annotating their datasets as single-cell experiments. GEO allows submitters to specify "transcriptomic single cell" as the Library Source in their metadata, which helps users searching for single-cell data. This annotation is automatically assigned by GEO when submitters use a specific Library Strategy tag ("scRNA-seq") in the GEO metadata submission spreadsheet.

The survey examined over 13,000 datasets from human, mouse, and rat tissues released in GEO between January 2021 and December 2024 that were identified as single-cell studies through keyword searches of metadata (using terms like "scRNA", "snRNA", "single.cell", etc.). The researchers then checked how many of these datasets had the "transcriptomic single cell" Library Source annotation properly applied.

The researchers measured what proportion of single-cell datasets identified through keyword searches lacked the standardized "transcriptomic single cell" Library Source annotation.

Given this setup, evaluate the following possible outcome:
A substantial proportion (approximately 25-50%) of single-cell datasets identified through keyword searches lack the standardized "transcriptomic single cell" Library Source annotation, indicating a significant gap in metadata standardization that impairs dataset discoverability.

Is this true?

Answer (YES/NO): NO